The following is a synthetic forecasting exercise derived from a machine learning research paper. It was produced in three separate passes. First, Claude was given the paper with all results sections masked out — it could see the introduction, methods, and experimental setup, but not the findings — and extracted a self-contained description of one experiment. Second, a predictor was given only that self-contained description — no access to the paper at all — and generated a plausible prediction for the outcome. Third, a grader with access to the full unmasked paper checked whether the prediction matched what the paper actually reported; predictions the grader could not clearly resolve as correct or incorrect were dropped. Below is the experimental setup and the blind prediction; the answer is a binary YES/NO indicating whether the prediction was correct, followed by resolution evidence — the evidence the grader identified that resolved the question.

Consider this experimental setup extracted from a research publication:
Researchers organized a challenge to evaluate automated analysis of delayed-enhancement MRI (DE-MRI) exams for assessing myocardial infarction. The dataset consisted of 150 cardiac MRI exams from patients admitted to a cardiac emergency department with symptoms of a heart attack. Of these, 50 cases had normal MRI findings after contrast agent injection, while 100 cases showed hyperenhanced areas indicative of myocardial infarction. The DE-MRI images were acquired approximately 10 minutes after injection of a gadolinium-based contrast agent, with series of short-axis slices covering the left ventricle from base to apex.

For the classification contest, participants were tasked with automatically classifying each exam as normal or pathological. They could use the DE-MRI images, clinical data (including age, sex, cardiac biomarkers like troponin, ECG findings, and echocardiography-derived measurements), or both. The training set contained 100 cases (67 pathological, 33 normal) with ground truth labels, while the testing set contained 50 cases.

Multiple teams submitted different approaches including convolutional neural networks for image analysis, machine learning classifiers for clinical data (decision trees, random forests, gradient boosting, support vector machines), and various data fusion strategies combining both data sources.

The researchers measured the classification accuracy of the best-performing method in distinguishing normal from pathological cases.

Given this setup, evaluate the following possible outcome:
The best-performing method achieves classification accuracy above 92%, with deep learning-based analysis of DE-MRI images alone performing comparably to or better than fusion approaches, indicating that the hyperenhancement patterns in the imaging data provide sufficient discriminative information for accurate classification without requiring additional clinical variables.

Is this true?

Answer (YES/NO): NO